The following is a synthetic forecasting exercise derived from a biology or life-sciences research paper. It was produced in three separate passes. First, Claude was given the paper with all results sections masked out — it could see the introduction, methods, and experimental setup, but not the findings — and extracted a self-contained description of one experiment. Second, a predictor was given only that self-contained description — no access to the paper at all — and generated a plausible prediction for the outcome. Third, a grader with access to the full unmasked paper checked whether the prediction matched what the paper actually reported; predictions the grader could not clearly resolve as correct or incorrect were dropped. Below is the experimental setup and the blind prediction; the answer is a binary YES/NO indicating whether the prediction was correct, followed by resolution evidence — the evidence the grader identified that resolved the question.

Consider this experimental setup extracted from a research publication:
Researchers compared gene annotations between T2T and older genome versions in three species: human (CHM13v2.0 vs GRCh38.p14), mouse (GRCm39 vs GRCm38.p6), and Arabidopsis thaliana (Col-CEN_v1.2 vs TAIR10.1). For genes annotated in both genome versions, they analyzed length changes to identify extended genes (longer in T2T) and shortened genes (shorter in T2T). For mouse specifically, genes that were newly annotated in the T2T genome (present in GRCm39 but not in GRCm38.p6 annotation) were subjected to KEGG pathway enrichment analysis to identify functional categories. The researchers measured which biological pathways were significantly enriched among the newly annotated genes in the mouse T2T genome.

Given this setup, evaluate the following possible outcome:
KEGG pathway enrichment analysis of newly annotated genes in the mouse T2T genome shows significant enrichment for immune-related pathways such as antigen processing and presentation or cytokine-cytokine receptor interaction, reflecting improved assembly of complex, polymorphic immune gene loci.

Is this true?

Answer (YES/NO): NO